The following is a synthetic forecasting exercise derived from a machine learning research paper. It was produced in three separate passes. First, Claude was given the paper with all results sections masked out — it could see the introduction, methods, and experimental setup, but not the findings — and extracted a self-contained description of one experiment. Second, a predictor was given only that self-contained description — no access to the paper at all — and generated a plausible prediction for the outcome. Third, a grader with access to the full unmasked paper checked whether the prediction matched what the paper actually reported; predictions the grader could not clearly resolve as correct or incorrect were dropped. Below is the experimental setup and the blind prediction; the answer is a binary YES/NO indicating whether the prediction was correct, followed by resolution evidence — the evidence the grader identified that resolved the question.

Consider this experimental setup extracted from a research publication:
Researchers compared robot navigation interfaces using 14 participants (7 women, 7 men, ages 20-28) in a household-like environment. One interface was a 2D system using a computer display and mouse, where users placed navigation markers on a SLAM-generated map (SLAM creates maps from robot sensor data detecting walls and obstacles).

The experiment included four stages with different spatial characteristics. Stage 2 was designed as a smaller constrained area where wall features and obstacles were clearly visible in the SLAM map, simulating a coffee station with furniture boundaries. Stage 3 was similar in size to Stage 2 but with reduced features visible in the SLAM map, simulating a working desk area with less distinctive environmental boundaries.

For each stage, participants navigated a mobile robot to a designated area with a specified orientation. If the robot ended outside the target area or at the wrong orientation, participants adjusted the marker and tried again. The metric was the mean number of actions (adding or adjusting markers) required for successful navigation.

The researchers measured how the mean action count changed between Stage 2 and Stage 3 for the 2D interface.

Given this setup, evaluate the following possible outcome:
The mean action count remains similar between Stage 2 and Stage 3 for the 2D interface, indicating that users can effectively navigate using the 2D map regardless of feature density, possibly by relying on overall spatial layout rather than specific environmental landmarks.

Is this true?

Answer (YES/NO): NO